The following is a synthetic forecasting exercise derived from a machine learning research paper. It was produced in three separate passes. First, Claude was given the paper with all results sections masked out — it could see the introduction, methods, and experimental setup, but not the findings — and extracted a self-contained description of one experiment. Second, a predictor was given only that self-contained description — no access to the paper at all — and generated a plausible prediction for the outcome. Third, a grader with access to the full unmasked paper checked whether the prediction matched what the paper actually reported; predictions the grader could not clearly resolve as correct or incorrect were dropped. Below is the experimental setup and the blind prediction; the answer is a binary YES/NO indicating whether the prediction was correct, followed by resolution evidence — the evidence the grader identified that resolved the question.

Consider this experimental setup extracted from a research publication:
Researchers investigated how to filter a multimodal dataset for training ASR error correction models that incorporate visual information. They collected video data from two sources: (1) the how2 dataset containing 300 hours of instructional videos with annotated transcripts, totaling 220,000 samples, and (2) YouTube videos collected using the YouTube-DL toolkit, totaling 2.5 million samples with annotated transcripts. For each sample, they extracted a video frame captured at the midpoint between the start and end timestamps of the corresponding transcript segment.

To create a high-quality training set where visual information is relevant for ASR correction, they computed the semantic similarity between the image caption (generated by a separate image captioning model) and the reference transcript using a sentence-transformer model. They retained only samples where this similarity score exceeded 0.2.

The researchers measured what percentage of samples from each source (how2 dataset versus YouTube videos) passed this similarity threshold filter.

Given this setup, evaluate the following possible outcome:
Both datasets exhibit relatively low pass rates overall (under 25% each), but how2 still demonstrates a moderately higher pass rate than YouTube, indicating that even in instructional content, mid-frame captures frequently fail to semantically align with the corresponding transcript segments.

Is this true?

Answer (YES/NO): NO